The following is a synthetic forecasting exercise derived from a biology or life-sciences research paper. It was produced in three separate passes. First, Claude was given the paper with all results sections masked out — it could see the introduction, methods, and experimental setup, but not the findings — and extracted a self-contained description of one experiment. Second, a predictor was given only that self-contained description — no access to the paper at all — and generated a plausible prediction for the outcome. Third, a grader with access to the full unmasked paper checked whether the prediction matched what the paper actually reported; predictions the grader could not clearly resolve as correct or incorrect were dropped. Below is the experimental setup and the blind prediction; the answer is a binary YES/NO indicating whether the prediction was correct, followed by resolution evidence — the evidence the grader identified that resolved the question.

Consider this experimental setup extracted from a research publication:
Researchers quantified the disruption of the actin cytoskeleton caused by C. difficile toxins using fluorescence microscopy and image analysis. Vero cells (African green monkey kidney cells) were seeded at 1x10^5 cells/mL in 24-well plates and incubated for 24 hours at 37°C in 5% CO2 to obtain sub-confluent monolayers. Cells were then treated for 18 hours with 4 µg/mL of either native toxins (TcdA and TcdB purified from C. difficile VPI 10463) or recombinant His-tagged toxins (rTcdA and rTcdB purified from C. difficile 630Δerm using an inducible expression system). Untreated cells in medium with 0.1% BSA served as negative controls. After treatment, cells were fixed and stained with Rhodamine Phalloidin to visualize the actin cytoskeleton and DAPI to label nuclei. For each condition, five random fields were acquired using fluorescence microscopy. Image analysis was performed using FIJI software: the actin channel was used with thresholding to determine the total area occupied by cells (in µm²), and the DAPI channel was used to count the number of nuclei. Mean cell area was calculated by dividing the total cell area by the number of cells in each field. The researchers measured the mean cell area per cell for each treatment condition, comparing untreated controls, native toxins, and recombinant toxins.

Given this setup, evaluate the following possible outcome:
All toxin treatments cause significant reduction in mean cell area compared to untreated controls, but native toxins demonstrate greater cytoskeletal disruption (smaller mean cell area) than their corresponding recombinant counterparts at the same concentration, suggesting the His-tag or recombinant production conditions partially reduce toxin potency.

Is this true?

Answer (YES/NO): NO